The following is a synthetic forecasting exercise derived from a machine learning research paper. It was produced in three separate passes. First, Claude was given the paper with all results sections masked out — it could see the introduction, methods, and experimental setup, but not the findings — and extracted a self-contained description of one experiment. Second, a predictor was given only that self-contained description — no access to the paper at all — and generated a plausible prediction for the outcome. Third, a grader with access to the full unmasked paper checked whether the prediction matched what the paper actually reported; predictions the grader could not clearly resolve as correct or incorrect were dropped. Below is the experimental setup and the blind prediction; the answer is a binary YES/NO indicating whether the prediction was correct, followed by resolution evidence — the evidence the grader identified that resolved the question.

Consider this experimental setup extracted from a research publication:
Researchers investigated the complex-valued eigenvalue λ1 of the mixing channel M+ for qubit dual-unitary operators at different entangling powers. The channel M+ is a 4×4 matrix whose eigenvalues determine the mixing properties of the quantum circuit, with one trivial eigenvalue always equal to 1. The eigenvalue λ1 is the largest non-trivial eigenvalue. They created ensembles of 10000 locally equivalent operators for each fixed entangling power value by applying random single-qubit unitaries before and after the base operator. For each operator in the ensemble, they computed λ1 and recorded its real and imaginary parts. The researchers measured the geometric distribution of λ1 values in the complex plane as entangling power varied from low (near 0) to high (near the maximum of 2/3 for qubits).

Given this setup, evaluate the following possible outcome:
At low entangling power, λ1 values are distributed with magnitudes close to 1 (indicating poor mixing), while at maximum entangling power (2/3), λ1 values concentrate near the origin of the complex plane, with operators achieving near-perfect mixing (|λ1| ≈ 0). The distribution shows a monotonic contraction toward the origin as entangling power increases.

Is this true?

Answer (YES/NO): NO